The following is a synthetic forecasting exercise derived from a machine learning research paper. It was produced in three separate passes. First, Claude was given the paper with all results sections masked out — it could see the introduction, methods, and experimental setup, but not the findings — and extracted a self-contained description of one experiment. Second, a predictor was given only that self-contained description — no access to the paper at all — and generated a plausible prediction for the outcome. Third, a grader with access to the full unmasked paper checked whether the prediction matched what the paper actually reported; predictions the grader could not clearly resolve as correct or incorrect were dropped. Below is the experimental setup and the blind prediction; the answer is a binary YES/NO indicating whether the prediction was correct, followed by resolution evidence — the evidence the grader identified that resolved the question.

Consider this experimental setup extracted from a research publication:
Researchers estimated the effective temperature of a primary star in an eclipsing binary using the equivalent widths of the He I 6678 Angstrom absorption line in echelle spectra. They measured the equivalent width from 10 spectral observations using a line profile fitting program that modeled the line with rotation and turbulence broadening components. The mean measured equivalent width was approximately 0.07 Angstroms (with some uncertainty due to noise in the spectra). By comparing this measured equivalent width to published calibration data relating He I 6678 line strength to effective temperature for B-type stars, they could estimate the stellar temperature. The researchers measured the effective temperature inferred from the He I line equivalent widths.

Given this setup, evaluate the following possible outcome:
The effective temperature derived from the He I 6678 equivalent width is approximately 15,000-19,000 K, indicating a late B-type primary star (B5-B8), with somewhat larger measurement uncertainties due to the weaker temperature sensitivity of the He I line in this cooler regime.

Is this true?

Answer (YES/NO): NO